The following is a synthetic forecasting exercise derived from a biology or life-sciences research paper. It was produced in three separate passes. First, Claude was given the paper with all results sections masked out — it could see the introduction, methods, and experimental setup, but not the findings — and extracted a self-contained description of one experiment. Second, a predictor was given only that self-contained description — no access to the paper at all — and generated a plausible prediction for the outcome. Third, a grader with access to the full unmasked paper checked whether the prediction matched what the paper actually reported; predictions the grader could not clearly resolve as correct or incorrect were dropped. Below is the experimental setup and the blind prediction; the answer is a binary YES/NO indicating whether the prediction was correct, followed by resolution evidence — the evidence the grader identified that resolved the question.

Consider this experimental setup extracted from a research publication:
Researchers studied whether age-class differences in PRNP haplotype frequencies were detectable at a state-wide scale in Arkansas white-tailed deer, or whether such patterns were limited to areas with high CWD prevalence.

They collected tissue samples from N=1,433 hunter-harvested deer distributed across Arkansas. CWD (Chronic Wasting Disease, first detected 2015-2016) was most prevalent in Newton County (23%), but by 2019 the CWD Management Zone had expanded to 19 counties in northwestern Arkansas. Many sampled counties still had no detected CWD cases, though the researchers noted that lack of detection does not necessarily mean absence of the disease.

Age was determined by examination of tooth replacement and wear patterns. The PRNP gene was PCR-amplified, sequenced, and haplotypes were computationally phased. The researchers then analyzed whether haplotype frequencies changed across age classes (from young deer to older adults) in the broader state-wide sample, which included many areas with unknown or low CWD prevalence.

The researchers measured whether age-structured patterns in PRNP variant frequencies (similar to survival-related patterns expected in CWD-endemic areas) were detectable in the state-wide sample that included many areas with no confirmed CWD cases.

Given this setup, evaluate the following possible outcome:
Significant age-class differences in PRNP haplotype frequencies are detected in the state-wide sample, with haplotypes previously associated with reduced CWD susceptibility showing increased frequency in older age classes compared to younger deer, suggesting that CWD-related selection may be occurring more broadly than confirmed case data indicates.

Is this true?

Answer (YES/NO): NO